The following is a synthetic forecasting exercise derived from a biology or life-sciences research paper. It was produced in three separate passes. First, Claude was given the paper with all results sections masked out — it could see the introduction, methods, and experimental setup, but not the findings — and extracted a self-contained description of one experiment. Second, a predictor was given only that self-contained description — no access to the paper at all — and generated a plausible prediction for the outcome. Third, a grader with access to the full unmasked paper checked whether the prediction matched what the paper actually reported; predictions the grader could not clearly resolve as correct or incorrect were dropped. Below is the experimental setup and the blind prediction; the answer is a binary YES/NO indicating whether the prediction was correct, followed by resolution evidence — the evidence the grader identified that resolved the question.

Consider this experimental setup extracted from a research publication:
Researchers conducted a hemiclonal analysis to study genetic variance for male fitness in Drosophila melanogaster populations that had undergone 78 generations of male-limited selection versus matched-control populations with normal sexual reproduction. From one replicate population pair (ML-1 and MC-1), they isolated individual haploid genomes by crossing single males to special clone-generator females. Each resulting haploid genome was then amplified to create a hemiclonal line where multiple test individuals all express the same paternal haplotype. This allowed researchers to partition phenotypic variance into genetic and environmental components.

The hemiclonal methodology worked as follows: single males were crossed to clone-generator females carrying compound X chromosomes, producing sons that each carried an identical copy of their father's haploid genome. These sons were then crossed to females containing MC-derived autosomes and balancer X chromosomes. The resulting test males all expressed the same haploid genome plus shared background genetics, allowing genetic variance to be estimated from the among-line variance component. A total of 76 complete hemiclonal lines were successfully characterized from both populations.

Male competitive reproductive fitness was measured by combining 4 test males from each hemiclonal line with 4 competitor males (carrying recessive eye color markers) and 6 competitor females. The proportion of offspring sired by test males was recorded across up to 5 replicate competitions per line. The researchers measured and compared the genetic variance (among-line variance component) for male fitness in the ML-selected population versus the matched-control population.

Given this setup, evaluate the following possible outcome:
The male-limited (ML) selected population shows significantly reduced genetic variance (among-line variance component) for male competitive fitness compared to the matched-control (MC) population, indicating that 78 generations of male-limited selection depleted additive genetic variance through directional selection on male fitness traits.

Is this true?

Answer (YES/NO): YES